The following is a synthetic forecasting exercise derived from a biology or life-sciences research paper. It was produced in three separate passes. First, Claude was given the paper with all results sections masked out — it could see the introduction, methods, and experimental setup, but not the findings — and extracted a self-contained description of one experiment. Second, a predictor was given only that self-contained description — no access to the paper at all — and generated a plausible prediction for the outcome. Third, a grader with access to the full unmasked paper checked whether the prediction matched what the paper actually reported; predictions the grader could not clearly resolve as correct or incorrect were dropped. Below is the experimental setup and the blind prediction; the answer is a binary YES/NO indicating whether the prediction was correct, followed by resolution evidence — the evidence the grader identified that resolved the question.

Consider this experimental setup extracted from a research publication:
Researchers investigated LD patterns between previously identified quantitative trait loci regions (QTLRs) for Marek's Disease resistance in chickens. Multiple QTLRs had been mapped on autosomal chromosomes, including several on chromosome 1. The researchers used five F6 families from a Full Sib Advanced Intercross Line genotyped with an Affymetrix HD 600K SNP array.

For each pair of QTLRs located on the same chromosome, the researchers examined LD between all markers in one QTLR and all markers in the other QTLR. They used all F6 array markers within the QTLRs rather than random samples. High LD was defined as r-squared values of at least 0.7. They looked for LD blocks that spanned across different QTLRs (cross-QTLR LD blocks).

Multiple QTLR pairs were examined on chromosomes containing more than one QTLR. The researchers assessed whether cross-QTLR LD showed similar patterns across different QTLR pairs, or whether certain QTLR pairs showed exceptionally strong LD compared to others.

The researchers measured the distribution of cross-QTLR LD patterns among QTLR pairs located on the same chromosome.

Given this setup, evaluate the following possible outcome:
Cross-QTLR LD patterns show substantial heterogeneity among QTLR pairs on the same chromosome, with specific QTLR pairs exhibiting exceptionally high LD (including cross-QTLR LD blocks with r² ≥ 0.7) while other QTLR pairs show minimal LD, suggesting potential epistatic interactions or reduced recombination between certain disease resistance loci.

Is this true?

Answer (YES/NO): YES